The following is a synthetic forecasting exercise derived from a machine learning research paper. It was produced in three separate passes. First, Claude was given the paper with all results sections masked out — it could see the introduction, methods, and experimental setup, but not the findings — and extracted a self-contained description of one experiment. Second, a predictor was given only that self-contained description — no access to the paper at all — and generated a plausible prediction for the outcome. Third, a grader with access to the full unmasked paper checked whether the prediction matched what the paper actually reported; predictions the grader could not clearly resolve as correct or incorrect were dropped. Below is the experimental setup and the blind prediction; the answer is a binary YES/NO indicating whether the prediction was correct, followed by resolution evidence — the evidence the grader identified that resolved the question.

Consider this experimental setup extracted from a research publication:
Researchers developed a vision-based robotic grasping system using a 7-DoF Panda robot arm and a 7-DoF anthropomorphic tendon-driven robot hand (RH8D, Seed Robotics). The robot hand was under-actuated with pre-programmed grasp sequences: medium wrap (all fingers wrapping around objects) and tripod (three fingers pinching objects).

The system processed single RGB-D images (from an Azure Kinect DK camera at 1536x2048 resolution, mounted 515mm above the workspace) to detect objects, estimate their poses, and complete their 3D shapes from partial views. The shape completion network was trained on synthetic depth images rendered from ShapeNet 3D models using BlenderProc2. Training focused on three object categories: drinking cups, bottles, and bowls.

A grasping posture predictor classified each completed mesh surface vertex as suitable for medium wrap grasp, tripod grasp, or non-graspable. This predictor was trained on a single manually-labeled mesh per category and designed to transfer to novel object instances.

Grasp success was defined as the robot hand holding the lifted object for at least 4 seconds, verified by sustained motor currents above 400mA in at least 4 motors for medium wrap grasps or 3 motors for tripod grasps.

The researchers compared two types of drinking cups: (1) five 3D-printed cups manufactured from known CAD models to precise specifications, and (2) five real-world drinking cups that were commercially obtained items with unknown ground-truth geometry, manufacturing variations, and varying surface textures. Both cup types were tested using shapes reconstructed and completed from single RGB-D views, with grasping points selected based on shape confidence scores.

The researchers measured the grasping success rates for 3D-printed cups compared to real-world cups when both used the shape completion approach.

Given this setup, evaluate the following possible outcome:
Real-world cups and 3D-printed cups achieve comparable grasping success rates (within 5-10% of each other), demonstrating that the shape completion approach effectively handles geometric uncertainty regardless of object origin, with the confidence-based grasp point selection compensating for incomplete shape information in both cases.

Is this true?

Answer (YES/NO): YES